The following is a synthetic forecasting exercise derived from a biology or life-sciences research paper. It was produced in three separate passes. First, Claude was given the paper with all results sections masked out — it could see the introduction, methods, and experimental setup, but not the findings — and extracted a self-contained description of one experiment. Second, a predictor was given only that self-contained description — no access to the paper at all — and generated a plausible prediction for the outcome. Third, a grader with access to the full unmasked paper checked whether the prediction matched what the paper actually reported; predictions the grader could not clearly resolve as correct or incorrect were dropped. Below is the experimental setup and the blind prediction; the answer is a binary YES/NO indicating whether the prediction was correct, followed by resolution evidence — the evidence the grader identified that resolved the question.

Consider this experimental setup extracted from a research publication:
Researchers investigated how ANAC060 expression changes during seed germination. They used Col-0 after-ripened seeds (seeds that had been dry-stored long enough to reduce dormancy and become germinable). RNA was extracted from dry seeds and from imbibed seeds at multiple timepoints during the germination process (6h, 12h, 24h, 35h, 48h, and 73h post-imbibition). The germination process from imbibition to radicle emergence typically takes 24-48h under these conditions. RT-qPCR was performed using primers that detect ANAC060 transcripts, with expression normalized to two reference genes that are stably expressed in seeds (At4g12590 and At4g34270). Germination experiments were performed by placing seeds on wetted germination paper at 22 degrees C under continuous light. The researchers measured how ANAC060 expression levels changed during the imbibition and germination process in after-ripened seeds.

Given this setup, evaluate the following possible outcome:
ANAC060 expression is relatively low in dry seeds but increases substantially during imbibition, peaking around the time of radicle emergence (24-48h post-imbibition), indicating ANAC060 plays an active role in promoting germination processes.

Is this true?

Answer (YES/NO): NO